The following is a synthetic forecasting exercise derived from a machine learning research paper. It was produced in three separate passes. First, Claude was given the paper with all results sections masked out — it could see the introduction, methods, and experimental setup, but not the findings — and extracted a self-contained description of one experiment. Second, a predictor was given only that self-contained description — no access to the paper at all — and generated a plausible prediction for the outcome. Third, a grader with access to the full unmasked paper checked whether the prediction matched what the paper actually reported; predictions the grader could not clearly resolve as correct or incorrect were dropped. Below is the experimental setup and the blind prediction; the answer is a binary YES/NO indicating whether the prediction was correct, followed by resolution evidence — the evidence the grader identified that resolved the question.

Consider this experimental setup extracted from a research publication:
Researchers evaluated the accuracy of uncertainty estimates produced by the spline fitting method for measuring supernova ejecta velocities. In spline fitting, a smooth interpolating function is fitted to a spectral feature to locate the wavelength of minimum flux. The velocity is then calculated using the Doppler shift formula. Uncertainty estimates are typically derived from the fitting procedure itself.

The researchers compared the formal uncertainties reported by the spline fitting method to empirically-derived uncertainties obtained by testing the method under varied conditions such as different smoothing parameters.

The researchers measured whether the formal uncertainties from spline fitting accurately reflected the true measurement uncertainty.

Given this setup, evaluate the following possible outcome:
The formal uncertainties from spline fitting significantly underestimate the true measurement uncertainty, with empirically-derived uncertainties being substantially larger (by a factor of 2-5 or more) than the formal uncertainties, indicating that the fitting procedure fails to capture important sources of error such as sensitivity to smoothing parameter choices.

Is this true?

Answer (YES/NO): NO